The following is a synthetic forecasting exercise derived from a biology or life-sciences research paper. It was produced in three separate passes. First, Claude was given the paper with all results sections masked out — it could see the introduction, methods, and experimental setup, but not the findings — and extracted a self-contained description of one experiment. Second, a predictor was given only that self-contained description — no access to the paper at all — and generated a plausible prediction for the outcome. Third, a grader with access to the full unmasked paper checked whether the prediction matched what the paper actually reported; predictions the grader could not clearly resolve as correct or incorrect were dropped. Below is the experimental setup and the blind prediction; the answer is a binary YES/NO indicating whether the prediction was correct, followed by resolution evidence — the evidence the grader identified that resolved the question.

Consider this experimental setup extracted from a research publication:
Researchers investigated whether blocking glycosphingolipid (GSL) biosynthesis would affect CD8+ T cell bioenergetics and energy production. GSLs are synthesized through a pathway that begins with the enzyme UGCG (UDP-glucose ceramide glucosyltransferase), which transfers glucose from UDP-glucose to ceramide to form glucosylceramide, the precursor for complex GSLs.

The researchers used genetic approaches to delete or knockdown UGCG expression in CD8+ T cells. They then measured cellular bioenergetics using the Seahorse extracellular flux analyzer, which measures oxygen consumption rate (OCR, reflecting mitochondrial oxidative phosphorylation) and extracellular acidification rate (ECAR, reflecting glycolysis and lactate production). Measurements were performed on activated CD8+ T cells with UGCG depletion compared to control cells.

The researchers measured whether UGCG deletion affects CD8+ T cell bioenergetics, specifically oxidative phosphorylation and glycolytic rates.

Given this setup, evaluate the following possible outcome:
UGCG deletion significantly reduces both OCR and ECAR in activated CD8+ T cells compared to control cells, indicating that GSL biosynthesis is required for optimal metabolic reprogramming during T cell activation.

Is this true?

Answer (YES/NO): NO